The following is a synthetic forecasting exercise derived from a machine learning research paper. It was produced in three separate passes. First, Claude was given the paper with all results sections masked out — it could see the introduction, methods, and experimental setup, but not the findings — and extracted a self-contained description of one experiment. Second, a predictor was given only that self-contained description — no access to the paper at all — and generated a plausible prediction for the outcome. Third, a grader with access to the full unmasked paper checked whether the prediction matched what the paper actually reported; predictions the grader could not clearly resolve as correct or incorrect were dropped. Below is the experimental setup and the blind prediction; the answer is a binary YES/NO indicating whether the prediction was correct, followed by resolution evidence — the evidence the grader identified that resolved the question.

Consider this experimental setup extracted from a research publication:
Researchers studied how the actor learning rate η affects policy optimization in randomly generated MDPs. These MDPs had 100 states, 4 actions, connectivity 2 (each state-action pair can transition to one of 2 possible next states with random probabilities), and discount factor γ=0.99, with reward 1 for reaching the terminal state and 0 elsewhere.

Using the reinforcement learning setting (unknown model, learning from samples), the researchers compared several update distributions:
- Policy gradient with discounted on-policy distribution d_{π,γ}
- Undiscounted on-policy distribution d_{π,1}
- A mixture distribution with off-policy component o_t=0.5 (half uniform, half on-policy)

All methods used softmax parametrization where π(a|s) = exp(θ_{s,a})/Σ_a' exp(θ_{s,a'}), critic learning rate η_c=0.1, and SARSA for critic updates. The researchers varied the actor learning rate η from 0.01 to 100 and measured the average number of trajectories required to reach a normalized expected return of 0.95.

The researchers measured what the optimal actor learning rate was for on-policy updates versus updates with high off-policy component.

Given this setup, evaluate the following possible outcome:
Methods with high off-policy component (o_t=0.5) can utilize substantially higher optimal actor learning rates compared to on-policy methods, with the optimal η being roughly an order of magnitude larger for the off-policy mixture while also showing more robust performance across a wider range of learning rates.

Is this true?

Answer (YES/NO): NO